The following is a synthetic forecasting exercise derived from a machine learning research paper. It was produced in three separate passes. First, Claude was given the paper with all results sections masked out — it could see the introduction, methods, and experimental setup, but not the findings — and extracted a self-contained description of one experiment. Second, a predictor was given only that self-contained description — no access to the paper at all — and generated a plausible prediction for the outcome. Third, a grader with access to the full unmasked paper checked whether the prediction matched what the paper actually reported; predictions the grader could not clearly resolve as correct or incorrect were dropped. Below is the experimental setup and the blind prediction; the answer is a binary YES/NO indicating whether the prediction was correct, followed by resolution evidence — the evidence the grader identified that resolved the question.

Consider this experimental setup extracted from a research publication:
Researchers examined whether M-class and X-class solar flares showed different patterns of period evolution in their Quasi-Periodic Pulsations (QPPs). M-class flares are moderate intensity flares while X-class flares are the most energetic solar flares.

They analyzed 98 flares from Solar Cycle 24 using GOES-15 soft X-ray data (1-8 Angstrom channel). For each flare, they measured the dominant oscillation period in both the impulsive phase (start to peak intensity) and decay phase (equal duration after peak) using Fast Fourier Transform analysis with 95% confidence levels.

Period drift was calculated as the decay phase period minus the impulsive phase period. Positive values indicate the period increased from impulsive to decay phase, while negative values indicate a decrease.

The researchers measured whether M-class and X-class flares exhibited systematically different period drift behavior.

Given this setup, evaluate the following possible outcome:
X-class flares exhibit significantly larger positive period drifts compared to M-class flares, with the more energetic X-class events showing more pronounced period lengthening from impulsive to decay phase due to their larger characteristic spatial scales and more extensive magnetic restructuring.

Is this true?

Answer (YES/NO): NO